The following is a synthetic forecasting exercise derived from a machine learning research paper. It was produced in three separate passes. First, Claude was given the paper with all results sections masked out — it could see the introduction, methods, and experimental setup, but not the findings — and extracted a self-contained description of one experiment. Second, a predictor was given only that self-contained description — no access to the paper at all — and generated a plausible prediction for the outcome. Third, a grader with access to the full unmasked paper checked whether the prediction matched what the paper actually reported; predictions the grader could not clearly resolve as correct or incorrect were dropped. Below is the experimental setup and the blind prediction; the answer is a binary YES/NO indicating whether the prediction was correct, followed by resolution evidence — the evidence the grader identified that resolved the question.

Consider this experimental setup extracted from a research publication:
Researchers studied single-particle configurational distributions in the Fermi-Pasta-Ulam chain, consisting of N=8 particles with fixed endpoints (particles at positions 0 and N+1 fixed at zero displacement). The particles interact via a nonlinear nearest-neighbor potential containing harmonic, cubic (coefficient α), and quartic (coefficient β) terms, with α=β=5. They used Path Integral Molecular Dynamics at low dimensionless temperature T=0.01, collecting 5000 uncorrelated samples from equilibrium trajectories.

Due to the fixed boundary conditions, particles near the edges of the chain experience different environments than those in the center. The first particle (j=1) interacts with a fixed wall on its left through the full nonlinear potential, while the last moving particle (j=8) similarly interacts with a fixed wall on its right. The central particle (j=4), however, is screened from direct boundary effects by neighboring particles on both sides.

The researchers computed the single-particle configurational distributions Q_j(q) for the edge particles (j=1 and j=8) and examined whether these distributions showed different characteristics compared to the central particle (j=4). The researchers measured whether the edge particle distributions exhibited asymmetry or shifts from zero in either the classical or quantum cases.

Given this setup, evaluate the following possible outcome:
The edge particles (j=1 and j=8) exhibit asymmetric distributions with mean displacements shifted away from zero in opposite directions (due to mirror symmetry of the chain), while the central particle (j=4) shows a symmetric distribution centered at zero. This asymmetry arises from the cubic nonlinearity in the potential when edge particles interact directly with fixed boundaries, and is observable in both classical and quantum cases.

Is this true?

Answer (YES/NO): YES